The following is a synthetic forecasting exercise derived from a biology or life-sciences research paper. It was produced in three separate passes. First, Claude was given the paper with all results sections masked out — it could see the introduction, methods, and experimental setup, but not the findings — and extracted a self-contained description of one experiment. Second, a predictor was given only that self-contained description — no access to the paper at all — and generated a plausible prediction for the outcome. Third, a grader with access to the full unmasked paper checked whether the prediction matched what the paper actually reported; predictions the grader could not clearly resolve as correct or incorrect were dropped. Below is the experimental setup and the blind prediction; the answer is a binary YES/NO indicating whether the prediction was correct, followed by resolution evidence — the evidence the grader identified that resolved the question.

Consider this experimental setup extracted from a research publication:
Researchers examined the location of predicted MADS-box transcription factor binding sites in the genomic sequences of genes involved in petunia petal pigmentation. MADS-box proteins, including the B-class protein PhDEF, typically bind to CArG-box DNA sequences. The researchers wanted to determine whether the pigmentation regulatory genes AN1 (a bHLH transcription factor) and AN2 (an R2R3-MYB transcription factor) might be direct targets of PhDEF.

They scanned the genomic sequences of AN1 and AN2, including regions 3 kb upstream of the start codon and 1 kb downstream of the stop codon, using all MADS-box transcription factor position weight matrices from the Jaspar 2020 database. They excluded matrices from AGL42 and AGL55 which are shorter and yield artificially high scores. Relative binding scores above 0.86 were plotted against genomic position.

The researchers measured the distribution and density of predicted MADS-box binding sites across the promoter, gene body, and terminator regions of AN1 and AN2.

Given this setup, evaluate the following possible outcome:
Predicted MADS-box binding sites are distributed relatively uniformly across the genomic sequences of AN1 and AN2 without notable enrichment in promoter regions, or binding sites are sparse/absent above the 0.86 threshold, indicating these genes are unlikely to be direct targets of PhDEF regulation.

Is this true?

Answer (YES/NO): NO